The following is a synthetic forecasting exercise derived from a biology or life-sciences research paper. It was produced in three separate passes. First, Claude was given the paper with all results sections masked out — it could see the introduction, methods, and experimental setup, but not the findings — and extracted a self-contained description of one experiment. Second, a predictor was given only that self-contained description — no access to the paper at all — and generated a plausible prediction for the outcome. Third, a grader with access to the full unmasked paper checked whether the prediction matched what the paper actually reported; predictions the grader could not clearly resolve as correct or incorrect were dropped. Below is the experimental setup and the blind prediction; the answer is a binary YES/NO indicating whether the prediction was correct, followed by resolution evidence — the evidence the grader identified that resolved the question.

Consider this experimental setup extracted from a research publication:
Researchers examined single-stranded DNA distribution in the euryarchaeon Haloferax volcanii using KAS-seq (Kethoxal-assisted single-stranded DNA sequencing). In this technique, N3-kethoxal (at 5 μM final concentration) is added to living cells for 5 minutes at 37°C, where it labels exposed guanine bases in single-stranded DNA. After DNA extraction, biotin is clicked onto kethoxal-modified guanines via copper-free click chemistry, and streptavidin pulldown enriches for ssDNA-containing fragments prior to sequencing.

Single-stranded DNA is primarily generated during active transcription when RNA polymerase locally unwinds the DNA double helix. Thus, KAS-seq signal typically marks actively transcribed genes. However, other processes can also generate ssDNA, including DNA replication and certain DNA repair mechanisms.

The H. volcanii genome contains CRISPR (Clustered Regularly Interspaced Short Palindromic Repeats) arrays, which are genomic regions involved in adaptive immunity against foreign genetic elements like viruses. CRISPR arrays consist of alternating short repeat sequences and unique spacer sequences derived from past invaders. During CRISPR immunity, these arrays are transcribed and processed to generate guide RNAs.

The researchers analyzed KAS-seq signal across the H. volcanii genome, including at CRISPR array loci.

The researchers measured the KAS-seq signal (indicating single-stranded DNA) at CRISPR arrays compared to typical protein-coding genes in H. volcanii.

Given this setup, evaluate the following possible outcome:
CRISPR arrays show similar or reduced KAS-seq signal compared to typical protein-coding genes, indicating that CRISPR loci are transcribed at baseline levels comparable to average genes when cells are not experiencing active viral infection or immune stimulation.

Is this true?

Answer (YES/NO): NO